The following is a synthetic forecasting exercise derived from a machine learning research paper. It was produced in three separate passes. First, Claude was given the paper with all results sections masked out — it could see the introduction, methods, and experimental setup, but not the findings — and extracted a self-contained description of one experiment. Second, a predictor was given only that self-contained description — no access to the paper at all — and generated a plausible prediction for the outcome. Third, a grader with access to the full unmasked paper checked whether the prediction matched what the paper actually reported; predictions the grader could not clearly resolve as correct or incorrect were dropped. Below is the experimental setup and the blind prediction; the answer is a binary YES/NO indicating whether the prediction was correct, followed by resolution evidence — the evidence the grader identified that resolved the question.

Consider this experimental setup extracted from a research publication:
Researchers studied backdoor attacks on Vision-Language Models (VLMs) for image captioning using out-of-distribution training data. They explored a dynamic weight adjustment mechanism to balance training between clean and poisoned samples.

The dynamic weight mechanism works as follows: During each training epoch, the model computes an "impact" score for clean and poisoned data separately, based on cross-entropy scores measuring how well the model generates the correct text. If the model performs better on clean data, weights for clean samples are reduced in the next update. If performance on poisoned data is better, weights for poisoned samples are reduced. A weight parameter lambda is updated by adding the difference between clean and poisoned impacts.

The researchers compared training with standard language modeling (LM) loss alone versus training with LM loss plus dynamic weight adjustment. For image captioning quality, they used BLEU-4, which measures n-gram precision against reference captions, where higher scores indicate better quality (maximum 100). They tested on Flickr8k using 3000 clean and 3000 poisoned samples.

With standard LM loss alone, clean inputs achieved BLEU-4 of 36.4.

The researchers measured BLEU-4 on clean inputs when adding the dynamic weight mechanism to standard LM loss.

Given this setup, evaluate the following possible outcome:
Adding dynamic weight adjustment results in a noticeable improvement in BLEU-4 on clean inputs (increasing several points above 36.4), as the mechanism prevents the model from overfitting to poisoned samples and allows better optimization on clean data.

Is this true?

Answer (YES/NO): NO